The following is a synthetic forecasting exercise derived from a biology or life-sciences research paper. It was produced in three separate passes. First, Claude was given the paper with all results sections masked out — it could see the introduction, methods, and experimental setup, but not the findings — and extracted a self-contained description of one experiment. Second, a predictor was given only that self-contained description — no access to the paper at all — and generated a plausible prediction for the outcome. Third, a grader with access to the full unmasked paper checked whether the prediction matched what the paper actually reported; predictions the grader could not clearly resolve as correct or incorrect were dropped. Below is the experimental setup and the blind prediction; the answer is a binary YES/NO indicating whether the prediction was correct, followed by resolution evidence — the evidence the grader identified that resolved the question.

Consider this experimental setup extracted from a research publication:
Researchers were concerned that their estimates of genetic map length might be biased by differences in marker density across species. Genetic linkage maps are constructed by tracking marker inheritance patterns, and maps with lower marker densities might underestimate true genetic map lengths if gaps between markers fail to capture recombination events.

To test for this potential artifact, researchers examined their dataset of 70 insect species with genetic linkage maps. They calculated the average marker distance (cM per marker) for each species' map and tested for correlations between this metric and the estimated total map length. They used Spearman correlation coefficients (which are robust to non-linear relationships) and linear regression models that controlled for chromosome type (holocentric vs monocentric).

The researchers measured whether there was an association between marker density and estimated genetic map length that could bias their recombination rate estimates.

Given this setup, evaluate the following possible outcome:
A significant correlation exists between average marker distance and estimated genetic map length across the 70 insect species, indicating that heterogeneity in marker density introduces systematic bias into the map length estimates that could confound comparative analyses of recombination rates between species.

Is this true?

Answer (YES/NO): NO